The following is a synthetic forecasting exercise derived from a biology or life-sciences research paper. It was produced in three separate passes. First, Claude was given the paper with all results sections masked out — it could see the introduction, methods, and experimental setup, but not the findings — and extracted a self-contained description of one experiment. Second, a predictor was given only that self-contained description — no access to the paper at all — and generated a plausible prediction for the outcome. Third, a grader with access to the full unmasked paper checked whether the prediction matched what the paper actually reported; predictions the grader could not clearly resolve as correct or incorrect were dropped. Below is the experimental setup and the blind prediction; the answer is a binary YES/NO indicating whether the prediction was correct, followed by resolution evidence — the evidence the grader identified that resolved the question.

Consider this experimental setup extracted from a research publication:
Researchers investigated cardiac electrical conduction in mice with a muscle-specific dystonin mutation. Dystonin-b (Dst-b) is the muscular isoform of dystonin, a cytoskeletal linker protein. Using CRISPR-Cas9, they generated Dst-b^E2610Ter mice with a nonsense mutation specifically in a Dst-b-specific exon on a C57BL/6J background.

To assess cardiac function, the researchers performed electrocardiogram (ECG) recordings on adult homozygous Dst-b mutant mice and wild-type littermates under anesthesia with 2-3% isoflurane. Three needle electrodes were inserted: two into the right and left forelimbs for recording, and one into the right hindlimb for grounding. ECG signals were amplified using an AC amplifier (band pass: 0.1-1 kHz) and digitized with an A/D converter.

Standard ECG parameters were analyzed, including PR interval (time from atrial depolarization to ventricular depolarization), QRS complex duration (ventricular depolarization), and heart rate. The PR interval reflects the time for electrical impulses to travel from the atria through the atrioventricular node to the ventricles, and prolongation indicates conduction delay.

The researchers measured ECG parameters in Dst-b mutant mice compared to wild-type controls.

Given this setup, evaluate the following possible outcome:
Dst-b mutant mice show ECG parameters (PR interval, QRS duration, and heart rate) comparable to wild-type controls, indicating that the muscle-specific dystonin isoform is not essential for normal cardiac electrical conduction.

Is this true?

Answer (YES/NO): NO